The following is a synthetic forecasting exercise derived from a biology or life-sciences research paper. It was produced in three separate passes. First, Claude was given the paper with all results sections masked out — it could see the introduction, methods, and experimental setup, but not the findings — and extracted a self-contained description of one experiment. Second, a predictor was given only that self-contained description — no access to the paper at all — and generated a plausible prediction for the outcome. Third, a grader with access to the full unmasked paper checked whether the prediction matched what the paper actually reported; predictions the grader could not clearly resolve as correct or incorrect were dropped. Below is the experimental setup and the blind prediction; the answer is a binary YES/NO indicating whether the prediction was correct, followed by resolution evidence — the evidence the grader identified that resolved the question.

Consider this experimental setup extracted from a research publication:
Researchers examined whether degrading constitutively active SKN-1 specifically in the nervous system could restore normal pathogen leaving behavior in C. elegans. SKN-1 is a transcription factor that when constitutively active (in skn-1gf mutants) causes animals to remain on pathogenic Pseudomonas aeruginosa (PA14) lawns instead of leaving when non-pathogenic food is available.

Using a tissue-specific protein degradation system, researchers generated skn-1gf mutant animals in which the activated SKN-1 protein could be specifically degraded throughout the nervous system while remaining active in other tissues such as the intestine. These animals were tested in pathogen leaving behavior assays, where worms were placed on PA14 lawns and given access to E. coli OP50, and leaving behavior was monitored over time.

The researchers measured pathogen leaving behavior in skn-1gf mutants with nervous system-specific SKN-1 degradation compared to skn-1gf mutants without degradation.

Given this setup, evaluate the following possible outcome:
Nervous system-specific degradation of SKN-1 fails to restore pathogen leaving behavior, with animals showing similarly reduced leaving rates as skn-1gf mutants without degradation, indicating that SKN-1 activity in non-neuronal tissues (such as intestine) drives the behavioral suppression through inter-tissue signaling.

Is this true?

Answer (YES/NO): NO